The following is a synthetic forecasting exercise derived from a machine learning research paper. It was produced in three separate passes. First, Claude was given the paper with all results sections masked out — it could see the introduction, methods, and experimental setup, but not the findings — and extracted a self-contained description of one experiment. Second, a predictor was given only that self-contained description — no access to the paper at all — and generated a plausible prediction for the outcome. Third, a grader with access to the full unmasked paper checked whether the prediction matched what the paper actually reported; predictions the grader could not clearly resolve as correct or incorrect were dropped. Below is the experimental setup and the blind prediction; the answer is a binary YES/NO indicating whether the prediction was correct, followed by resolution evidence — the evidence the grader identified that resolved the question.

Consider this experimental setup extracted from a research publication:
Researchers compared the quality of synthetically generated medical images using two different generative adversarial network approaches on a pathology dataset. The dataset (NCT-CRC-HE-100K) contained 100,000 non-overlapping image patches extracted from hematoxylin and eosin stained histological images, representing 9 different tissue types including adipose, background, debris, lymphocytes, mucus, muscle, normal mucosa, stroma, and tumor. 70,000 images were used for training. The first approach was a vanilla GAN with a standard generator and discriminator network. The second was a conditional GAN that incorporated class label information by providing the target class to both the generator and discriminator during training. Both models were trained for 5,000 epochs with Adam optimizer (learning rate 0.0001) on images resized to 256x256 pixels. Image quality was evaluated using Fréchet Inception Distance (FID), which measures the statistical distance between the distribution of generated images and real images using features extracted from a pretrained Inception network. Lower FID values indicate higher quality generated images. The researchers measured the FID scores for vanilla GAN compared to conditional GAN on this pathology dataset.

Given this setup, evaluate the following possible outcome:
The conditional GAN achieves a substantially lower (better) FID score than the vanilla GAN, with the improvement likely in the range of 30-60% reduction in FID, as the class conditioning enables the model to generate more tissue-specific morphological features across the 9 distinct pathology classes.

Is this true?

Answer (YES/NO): NO